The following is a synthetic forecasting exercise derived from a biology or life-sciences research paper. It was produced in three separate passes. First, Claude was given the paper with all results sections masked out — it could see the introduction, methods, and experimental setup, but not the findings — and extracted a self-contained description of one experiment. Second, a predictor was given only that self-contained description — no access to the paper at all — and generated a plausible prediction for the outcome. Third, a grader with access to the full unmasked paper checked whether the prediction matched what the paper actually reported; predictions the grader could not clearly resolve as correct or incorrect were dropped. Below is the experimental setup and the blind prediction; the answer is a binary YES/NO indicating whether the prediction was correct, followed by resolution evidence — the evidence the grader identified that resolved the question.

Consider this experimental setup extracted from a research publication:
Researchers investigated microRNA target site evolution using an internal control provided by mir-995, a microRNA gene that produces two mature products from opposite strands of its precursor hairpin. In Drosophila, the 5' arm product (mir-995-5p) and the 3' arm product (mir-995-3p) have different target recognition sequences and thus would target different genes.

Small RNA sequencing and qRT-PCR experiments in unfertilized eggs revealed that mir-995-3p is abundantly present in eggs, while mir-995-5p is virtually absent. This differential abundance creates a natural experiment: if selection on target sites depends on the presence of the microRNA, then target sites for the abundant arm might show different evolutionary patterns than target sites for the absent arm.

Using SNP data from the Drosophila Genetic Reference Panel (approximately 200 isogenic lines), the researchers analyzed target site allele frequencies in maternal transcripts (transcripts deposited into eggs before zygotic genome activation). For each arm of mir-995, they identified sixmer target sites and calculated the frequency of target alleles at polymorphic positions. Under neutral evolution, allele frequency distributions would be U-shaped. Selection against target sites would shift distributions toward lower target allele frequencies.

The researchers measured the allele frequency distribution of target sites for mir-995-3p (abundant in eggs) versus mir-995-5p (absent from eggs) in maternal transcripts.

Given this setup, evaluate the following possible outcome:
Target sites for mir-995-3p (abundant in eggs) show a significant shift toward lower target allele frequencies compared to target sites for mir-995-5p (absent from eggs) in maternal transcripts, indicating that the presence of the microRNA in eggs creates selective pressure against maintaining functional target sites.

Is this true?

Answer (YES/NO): YES